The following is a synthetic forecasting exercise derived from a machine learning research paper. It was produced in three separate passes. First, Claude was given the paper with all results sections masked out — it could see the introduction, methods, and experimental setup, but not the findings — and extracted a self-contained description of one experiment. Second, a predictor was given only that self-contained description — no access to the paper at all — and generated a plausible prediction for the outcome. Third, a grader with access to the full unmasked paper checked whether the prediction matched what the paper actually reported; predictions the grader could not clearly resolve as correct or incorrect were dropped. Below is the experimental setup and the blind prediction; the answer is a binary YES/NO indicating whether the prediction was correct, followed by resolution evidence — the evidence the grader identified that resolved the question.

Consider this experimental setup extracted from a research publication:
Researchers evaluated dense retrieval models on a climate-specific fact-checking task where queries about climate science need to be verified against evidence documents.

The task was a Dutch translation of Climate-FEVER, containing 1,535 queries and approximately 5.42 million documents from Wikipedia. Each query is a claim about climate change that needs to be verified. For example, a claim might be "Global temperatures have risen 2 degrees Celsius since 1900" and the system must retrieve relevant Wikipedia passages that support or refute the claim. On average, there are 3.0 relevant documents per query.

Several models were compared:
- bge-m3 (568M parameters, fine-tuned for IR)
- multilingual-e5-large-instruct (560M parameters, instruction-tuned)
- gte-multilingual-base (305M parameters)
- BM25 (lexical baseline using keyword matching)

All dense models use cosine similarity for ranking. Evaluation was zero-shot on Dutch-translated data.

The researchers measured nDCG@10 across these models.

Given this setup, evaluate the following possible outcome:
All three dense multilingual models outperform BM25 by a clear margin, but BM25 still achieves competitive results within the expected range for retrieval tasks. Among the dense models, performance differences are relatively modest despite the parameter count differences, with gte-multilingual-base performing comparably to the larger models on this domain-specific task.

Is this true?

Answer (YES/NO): NO